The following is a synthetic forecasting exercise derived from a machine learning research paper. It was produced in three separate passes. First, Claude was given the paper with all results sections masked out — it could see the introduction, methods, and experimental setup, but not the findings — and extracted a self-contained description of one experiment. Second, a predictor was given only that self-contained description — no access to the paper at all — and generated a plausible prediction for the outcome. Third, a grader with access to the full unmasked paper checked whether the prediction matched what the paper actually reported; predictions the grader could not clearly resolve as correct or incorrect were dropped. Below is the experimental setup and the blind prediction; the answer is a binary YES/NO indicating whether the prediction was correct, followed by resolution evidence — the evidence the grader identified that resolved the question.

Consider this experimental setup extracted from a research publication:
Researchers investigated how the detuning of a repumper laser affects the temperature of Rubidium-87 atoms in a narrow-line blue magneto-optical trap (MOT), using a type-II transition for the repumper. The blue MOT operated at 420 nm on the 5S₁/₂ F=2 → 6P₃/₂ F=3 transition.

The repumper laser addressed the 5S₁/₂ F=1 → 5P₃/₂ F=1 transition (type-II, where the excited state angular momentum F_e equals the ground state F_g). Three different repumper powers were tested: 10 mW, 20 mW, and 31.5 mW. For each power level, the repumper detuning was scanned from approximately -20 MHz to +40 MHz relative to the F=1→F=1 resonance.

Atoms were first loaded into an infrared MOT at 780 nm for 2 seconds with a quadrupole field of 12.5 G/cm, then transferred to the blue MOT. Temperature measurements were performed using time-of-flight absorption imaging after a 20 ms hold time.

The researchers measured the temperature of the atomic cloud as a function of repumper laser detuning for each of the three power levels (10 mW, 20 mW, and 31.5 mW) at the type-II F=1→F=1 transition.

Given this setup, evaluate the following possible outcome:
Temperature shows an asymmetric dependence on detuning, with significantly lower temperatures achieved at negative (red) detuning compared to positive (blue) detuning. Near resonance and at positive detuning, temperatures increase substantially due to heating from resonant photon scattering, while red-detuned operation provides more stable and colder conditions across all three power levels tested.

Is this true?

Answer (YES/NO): NO